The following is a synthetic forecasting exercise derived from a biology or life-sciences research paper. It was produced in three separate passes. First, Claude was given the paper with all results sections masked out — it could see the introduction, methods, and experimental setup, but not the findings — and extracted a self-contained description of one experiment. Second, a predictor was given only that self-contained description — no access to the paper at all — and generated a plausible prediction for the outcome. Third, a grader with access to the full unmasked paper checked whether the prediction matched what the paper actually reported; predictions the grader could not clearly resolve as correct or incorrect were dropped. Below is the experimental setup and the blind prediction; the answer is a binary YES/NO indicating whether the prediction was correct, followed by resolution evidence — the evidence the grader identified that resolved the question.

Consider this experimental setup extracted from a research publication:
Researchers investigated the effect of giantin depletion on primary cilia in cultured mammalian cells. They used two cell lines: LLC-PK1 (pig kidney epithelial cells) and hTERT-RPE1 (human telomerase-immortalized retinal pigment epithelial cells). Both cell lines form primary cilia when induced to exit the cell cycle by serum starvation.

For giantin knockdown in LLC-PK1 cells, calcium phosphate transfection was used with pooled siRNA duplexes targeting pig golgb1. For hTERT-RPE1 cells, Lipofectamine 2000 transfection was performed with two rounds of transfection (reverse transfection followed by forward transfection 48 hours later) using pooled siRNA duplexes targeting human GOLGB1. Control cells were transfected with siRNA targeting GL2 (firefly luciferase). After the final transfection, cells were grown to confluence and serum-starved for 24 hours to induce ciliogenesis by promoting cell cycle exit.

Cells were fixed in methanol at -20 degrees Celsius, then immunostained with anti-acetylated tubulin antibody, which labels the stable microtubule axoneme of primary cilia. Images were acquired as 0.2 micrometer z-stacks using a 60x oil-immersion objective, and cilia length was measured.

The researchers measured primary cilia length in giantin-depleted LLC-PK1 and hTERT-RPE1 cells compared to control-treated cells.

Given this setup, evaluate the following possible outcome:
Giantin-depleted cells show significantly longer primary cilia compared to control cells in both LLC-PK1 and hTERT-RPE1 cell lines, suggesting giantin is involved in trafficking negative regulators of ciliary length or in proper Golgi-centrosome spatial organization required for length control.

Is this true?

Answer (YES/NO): YES